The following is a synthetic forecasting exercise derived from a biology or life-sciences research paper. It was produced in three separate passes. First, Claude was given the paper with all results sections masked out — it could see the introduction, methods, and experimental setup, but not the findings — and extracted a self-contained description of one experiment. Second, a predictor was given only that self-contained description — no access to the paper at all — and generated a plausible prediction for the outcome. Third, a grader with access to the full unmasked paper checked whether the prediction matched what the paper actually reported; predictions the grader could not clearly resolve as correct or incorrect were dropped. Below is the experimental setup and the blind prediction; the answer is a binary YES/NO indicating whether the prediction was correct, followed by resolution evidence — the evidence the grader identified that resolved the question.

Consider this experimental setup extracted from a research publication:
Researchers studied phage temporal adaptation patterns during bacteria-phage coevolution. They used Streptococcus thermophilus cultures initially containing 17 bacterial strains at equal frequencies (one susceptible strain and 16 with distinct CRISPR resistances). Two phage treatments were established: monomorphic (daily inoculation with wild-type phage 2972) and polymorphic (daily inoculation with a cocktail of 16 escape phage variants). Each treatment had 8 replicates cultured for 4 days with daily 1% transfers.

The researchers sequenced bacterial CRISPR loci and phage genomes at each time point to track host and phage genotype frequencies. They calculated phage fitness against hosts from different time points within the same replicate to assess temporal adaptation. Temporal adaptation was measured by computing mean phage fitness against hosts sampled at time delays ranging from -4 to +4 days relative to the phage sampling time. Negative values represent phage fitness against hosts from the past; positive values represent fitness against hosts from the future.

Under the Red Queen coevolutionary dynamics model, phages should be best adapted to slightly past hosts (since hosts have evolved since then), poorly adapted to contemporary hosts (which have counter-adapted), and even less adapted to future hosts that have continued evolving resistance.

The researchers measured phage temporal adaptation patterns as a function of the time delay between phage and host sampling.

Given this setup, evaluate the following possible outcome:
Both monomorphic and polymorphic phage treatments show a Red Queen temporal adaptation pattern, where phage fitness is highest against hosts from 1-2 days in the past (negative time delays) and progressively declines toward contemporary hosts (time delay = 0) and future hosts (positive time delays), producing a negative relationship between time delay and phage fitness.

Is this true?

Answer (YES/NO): YES